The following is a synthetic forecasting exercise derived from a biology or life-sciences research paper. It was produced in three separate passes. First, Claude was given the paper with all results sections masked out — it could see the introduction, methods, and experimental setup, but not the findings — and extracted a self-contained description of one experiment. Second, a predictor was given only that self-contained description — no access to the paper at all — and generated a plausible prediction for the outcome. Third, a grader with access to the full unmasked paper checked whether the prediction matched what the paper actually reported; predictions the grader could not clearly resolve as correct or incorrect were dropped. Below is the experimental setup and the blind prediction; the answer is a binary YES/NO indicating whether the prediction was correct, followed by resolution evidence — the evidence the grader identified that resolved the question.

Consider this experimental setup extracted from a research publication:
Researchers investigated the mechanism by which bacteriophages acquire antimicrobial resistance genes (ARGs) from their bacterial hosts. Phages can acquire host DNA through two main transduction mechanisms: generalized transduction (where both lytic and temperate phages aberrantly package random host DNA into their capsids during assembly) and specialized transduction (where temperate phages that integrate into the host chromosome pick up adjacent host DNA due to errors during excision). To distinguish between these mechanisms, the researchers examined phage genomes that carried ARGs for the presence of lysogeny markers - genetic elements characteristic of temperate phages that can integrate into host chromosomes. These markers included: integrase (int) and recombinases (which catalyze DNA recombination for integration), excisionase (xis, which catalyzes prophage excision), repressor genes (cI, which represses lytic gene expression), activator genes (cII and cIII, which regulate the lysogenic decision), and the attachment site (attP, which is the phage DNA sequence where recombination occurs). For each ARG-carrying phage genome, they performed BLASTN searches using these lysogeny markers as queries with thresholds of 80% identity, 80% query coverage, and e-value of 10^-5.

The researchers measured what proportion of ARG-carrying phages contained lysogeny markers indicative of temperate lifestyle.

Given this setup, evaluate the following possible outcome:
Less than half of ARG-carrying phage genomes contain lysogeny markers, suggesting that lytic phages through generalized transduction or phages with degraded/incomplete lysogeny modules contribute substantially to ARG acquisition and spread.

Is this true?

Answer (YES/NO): NO